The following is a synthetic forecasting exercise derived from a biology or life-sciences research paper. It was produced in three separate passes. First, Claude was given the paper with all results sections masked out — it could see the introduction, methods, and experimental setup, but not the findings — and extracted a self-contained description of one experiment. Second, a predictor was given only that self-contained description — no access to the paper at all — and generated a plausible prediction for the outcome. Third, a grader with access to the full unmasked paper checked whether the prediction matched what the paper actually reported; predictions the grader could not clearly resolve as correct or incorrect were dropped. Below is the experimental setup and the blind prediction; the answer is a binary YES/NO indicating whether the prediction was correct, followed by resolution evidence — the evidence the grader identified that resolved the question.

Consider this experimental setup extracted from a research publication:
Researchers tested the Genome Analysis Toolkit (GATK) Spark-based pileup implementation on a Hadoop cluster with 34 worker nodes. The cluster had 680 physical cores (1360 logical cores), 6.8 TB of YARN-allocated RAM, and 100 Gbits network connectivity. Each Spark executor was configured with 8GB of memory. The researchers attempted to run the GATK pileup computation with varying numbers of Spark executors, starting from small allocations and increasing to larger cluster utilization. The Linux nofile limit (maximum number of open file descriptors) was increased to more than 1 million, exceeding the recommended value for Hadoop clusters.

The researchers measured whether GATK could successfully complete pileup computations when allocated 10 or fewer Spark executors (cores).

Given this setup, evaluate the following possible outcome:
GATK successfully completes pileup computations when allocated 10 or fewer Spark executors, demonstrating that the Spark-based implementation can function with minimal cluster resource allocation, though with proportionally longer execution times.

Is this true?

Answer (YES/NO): NO